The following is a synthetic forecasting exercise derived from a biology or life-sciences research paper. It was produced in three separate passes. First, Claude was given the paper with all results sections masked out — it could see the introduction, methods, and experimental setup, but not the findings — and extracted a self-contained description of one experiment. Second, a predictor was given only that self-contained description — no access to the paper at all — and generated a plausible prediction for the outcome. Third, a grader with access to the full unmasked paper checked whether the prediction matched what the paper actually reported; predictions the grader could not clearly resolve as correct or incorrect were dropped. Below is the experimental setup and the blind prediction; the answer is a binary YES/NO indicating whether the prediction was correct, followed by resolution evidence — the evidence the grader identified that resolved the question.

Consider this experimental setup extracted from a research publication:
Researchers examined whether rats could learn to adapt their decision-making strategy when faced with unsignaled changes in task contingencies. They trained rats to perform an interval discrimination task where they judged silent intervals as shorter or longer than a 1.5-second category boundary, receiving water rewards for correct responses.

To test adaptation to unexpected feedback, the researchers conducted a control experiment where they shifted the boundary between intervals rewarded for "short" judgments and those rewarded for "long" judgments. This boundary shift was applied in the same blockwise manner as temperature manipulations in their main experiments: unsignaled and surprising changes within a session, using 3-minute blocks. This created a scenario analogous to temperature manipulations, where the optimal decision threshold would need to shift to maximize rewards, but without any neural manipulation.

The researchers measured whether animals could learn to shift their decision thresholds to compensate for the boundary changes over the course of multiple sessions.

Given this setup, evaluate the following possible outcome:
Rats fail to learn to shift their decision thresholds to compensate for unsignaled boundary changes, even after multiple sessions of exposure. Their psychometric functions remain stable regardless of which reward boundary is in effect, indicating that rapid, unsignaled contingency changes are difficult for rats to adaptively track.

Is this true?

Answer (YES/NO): NO